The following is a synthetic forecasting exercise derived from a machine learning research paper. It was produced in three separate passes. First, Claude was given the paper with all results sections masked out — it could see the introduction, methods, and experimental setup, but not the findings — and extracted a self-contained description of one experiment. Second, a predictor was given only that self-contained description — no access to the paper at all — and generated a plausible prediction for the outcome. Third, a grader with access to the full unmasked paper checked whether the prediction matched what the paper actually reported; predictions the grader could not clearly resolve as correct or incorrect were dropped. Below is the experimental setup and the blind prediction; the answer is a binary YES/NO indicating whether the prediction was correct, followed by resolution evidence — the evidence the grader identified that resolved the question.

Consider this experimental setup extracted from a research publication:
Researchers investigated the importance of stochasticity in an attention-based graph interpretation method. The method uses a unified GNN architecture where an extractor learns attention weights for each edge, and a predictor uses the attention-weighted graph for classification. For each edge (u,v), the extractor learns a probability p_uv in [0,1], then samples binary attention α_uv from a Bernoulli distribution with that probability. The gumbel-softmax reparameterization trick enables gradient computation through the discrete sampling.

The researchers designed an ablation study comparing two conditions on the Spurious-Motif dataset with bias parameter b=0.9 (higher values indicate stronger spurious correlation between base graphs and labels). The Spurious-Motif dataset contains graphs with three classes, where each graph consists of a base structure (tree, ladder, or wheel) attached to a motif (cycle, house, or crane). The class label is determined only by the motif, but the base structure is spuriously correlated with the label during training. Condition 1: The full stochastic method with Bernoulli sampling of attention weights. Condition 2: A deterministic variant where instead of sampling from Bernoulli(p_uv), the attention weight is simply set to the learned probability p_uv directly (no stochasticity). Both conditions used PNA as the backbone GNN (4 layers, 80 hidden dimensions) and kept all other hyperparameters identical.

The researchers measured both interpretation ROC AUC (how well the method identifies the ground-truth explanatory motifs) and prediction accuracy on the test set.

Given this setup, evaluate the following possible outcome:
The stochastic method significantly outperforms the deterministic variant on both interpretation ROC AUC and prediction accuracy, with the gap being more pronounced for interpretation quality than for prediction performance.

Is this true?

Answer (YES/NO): NO